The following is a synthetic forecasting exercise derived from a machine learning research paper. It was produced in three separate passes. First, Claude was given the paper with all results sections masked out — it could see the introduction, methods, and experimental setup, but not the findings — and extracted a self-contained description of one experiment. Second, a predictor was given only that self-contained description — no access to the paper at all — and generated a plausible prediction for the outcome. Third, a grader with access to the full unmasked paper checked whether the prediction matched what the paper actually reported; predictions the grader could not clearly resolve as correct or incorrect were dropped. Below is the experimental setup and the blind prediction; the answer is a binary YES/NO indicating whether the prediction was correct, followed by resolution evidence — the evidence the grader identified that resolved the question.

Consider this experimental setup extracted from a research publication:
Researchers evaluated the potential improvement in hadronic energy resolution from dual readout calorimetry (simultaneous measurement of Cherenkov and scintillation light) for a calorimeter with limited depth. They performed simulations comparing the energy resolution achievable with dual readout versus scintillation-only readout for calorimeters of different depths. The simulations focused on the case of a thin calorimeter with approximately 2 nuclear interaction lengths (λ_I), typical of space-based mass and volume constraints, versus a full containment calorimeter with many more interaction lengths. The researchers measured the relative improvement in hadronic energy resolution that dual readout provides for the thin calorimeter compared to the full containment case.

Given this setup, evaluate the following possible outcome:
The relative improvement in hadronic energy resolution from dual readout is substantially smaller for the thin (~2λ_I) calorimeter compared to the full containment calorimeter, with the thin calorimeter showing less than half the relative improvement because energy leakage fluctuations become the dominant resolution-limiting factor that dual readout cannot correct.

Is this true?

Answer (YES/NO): YES